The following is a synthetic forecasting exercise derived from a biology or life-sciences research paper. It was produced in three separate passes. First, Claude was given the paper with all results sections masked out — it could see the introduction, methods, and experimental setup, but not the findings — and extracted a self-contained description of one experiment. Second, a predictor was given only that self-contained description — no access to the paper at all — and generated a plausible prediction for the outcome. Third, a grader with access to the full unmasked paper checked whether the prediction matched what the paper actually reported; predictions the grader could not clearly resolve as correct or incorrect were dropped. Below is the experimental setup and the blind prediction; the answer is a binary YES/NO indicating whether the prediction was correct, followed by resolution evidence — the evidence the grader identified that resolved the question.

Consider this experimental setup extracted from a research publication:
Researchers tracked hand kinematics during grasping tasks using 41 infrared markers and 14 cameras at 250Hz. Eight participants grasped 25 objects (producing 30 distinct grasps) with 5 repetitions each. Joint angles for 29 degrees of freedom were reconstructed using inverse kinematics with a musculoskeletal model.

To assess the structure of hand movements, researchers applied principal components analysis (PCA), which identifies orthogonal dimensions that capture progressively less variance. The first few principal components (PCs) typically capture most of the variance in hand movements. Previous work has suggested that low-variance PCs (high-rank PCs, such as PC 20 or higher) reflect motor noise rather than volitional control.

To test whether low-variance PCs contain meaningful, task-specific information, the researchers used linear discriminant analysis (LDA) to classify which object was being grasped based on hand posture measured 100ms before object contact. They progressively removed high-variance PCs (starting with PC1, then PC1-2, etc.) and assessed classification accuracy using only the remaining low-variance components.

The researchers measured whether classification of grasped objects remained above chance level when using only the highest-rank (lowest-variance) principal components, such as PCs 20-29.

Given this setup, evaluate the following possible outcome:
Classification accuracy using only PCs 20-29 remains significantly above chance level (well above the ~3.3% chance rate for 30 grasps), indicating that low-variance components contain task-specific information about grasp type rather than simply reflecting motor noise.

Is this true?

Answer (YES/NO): YES